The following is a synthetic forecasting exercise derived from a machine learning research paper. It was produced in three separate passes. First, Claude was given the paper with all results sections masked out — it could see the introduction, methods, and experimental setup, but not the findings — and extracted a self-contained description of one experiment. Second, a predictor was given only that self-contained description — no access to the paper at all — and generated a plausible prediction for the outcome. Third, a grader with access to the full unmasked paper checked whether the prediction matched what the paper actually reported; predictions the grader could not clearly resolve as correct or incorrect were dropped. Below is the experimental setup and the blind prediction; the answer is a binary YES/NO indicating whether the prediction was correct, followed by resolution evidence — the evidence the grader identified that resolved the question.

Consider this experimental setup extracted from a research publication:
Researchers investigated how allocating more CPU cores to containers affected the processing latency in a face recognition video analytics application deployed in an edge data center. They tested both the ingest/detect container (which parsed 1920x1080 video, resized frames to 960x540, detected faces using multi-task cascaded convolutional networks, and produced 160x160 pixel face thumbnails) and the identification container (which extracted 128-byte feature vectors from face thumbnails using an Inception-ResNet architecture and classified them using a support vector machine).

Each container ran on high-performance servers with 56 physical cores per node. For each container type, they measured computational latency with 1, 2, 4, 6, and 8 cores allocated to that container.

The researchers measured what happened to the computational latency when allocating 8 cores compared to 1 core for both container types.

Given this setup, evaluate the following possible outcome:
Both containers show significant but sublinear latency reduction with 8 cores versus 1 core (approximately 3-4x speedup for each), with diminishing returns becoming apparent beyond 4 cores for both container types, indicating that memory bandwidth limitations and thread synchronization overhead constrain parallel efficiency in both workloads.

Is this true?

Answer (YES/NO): NO